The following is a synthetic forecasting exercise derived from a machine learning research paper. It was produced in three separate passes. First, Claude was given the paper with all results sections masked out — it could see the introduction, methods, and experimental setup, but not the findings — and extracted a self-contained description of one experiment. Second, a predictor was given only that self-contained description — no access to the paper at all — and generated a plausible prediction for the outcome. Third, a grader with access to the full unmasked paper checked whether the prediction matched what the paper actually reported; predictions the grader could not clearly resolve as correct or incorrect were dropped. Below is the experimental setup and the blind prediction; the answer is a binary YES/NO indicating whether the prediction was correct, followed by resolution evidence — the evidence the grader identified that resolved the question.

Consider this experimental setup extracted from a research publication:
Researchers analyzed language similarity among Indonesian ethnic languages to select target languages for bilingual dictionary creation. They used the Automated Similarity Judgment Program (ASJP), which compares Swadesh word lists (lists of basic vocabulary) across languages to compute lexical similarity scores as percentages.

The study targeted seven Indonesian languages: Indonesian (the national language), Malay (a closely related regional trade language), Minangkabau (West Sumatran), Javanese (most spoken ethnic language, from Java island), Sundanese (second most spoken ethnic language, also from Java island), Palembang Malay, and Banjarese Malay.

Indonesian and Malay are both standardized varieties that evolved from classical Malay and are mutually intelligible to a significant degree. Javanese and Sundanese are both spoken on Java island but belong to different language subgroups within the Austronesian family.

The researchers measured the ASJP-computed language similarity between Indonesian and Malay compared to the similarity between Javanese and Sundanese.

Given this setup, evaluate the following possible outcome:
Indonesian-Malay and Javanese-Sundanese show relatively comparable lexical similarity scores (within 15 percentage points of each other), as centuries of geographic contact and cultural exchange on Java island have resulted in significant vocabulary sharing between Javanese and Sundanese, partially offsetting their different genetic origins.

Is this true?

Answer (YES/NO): NO